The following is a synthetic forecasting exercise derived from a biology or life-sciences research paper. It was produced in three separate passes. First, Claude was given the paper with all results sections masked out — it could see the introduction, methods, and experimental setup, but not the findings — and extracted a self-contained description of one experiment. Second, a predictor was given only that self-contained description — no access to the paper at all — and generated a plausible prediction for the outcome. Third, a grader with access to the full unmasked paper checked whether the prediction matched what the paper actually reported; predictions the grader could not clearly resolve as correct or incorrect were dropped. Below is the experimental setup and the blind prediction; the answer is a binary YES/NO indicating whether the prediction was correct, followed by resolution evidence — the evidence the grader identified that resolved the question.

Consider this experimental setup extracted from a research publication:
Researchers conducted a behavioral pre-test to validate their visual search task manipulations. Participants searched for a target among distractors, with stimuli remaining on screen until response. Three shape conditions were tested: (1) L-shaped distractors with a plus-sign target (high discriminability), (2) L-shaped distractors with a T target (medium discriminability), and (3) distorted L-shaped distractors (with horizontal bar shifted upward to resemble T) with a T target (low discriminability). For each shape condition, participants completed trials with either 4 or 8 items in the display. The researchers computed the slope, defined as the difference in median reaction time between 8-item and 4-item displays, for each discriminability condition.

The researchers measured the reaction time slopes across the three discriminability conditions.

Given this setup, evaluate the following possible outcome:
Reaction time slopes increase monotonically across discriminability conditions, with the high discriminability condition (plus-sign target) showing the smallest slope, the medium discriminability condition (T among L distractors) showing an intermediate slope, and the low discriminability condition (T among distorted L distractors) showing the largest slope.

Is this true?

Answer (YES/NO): YES